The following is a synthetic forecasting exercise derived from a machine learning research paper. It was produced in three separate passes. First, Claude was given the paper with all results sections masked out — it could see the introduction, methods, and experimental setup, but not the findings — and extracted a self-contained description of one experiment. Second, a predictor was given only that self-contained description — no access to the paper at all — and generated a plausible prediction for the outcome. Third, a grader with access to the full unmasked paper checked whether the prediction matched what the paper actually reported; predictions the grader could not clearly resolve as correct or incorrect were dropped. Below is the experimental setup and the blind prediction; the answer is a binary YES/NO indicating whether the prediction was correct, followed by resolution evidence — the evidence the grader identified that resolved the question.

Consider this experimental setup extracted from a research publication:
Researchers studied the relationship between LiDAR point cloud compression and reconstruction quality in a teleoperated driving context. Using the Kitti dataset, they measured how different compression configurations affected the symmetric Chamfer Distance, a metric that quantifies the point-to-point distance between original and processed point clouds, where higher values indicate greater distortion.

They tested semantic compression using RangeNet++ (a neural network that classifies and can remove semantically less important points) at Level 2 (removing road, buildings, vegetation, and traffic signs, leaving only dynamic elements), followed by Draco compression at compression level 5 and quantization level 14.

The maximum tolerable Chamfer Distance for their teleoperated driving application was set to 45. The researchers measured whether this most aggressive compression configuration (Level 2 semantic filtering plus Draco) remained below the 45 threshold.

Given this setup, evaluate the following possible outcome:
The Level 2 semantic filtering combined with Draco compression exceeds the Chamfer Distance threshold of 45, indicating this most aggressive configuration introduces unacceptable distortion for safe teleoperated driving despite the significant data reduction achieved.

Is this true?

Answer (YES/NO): NO